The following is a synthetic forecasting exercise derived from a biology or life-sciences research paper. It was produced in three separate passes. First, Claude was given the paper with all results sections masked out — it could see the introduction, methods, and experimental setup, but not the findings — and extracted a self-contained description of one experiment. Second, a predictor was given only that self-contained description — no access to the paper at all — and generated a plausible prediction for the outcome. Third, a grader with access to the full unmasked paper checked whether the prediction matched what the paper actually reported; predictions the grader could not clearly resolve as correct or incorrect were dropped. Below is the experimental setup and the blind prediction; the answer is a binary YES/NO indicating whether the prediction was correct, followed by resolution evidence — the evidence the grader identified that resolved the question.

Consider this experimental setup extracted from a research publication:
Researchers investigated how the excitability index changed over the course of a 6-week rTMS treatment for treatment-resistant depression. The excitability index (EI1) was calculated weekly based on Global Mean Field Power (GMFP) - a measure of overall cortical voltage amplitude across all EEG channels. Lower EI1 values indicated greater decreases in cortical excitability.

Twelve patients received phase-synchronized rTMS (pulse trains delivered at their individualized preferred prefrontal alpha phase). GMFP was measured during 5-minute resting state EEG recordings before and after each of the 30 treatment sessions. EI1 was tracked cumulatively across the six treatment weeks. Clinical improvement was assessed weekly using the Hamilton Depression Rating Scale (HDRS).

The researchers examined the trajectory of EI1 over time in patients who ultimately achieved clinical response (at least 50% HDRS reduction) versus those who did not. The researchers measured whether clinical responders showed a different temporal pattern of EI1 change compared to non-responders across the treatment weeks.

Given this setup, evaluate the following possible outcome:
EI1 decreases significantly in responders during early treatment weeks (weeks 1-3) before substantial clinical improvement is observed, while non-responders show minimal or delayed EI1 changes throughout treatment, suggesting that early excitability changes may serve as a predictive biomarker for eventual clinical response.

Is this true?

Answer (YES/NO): NO